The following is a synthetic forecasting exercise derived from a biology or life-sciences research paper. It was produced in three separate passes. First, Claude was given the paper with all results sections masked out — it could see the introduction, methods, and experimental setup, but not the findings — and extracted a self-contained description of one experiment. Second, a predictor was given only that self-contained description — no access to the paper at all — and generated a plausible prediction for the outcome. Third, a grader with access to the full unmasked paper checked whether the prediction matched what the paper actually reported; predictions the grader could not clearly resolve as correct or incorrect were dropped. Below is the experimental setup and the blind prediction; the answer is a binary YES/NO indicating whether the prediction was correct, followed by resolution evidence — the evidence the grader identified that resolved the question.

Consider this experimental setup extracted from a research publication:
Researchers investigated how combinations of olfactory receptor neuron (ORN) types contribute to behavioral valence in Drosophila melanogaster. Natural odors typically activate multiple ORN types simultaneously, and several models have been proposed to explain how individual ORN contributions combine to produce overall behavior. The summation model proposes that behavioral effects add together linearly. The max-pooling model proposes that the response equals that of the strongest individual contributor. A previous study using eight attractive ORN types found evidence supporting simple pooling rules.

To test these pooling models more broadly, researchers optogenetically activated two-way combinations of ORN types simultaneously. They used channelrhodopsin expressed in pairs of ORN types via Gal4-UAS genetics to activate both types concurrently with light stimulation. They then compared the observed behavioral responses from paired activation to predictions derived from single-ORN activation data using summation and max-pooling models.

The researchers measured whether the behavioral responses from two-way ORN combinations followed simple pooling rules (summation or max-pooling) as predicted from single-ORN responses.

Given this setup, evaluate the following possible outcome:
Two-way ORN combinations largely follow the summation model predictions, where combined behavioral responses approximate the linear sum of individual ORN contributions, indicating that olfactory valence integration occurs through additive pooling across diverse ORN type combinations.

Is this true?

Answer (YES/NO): NO